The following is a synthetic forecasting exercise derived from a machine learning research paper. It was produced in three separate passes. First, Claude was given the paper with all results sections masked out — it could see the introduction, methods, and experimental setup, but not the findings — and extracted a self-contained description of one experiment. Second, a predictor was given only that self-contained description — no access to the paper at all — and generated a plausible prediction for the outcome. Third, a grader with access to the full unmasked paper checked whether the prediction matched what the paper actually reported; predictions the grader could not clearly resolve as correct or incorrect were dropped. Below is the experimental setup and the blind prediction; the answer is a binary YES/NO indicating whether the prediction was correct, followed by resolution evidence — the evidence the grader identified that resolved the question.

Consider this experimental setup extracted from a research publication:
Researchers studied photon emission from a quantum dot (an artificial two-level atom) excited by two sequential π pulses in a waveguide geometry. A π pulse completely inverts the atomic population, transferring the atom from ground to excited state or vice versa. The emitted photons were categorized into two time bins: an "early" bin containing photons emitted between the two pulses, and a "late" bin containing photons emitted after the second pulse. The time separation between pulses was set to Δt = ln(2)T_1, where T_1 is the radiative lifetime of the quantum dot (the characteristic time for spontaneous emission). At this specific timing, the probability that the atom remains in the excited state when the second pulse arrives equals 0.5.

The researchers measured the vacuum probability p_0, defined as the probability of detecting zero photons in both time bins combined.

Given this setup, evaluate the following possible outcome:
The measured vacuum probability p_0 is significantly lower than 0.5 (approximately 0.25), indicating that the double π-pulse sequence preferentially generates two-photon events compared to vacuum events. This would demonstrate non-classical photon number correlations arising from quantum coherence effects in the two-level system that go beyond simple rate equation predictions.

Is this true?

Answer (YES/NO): NO